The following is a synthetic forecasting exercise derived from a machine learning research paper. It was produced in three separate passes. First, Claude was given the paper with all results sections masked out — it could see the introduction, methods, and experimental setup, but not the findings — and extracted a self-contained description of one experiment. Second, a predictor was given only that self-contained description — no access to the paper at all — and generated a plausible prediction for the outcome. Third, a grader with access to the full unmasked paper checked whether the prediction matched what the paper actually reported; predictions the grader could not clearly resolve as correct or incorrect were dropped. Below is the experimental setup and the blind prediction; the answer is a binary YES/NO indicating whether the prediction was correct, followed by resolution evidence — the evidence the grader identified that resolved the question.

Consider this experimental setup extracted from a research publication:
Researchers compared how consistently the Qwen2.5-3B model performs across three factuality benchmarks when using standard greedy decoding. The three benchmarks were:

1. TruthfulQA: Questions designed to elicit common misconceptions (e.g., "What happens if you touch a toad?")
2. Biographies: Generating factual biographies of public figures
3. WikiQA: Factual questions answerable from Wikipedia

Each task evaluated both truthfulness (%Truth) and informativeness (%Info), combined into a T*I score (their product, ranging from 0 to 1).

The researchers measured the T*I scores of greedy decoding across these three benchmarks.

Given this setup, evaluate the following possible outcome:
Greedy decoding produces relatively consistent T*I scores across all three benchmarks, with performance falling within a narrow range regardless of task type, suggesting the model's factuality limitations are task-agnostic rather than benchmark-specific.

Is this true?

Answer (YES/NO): NO